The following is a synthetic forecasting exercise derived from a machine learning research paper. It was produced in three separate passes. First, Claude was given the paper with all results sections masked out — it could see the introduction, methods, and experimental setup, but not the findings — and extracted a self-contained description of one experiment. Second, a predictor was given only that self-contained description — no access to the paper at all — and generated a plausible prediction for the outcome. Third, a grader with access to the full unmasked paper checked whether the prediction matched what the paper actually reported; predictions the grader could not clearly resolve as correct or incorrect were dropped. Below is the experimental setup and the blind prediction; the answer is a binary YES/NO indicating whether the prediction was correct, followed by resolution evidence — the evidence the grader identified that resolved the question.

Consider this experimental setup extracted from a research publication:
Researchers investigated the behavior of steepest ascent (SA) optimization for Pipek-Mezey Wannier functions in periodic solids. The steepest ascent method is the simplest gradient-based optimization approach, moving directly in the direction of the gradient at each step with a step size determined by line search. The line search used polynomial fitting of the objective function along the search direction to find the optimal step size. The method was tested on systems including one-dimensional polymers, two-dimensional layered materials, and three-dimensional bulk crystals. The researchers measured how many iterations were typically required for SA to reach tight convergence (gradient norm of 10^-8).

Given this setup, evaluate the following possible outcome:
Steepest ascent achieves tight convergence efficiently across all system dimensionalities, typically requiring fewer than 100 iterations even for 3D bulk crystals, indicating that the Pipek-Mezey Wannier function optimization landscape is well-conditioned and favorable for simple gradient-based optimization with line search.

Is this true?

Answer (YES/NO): NO